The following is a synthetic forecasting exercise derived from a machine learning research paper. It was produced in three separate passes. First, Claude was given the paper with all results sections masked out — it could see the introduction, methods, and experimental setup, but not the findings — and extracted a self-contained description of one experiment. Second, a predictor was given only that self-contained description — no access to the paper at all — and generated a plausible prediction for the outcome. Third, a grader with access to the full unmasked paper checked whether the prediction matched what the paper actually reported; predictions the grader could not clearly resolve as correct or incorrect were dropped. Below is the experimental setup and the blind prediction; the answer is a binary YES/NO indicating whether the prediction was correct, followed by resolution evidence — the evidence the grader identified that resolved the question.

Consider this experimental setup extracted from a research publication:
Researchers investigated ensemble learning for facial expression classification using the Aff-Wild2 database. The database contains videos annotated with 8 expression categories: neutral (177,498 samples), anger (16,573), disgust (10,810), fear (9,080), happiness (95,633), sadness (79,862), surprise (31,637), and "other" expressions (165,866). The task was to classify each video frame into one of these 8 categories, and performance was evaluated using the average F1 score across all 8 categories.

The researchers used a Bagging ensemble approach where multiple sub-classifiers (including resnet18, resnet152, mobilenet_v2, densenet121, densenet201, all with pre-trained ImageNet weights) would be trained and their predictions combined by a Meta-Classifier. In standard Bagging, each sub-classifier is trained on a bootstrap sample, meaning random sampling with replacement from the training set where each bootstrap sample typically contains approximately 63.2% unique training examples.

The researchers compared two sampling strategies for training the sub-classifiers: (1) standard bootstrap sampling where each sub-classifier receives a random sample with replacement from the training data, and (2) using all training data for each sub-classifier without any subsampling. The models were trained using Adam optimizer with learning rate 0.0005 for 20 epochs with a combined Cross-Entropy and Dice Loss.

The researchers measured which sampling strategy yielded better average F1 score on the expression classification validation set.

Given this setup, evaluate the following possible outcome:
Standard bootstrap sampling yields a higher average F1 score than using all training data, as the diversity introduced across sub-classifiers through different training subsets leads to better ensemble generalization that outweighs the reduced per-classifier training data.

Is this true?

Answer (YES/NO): NO